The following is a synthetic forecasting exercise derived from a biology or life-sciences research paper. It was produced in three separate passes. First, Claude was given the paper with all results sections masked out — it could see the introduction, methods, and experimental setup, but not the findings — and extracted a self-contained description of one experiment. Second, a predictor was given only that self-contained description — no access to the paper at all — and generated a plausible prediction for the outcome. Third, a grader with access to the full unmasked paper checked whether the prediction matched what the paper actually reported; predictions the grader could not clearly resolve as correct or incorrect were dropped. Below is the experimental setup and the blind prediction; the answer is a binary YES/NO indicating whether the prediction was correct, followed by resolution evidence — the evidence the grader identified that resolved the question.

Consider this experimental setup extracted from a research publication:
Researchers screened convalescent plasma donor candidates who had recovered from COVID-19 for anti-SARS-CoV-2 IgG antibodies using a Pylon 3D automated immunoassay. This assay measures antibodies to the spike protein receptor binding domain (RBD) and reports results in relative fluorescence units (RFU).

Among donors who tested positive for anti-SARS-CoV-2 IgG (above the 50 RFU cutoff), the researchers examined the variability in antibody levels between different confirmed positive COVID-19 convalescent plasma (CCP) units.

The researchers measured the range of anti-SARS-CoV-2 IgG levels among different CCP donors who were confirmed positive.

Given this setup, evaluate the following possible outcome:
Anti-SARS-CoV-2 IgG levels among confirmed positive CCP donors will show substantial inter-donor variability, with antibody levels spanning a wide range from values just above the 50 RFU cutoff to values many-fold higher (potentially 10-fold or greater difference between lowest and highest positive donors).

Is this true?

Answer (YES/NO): YES